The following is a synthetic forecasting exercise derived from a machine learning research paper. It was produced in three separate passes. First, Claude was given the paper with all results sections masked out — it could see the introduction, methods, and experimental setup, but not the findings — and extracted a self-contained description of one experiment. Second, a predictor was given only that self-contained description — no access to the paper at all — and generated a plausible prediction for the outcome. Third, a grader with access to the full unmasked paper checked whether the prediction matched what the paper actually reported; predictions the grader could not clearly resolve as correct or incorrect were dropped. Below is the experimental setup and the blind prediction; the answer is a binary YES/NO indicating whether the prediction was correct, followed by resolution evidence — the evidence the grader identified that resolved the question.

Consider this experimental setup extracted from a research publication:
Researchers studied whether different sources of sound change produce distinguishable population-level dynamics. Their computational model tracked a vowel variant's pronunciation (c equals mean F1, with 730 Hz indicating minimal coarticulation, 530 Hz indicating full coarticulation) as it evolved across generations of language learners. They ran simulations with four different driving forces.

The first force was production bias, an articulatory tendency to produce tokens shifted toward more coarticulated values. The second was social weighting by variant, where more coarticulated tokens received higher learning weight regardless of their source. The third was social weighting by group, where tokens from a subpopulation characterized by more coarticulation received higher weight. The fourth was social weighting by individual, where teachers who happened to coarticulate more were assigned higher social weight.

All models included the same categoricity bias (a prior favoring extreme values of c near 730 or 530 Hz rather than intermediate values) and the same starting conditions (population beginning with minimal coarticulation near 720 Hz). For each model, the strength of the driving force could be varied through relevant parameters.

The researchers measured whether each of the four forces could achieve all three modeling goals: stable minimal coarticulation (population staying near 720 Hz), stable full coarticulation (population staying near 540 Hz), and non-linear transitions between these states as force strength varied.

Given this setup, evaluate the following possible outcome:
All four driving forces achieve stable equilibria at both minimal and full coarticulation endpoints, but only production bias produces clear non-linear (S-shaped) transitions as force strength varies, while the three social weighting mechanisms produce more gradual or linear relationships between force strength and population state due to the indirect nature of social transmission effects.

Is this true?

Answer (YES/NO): NO